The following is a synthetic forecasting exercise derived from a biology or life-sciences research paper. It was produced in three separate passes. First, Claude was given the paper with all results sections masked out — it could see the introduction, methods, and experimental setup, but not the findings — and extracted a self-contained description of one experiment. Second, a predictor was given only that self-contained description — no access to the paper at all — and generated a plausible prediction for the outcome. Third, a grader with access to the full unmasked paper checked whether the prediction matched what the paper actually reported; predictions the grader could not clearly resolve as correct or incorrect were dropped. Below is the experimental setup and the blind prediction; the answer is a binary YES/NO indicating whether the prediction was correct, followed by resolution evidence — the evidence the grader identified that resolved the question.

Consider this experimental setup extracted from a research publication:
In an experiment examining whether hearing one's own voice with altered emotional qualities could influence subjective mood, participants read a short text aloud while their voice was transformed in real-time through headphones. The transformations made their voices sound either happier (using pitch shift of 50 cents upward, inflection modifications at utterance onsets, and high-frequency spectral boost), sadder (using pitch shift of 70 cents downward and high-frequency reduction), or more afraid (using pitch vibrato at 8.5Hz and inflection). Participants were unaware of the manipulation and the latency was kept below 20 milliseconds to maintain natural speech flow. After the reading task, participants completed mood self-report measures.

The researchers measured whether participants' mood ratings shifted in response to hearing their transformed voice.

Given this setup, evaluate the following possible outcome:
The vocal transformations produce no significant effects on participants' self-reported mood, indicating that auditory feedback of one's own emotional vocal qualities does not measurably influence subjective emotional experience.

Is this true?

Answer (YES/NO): NO